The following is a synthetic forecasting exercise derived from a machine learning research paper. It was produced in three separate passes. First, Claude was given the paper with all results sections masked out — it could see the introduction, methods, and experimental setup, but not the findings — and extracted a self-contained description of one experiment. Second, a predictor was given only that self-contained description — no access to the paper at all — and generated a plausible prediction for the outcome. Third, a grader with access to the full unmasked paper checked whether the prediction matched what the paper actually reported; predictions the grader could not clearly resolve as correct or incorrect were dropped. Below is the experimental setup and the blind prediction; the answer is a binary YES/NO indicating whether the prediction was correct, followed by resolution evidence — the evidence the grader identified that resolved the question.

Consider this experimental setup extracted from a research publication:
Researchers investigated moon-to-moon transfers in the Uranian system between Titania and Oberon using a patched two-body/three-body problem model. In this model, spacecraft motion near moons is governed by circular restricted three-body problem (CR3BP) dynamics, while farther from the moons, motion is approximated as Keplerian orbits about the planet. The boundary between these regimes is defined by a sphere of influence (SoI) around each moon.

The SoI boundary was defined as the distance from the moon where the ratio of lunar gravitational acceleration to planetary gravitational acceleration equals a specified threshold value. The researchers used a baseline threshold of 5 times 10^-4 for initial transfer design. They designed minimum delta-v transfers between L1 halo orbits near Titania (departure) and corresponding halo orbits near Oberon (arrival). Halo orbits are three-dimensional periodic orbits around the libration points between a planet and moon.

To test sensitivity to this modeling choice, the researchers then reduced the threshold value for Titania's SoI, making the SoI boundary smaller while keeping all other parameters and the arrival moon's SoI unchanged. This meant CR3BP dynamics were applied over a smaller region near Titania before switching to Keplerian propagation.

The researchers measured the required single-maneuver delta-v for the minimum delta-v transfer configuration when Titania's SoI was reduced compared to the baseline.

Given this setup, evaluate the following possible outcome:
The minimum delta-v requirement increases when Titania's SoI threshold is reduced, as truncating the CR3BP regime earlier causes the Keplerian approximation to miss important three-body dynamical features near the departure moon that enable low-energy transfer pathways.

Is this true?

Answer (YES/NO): YES